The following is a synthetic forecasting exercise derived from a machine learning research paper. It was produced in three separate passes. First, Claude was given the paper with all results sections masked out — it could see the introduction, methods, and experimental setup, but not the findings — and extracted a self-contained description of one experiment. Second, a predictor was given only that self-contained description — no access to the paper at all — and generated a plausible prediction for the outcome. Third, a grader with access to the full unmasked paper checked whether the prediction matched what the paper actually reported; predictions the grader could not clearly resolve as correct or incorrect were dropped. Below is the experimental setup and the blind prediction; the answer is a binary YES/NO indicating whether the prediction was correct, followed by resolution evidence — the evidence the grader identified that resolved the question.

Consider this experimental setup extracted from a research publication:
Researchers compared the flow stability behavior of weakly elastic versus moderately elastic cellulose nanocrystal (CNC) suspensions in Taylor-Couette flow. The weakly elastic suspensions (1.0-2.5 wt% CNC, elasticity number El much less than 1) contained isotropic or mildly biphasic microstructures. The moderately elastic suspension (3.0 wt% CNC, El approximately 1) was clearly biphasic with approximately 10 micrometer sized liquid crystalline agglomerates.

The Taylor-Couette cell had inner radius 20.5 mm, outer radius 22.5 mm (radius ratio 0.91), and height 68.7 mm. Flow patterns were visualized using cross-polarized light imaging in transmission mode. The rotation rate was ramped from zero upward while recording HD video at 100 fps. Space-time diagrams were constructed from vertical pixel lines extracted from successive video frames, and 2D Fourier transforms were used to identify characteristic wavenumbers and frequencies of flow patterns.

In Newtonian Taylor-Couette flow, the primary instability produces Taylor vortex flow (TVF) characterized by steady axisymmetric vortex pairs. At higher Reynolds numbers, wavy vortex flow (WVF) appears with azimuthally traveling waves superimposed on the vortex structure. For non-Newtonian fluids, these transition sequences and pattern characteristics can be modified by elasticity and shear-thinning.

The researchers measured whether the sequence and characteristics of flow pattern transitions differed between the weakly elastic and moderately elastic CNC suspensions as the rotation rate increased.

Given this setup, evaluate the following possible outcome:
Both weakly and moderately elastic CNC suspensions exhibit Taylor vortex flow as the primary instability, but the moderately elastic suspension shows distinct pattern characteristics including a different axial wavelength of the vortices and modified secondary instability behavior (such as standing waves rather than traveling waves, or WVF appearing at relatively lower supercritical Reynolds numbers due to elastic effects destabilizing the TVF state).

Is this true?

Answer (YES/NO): NO